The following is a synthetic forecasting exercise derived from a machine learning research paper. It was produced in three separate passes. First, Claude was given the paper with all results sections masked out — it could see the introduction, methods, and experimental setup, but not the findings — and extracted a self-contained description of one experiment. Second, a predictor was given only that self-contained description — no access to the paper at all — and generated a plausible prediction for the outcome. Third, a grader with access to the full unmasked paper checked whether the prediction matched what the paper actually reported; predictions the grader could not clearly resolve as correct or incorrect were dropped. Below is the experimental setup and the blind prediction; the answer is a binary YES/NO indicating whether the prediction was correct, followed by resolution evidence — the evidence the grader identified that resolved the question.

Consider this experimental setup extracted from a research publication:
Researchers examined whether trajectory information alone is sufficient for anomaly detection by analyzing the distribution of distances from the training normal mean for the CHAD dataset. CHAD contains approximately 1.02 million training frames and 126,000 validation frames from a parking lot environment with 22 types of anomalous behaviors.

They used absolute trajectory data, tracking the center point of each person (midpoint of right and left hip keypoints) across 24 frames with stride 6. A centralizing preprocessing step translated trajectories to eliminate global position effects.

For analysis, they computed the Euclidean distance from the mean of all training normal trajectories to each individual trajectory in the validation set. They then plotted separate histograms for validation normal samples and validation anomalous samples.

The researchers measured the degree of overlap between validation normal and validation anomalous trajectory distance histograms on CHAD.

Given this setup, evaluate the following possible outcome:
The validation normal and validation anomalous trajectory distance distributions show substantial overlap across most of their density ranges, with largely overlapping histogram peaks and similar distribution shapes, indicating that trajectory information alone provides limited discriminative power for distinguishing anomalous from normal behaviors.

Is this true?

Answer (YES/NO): YES